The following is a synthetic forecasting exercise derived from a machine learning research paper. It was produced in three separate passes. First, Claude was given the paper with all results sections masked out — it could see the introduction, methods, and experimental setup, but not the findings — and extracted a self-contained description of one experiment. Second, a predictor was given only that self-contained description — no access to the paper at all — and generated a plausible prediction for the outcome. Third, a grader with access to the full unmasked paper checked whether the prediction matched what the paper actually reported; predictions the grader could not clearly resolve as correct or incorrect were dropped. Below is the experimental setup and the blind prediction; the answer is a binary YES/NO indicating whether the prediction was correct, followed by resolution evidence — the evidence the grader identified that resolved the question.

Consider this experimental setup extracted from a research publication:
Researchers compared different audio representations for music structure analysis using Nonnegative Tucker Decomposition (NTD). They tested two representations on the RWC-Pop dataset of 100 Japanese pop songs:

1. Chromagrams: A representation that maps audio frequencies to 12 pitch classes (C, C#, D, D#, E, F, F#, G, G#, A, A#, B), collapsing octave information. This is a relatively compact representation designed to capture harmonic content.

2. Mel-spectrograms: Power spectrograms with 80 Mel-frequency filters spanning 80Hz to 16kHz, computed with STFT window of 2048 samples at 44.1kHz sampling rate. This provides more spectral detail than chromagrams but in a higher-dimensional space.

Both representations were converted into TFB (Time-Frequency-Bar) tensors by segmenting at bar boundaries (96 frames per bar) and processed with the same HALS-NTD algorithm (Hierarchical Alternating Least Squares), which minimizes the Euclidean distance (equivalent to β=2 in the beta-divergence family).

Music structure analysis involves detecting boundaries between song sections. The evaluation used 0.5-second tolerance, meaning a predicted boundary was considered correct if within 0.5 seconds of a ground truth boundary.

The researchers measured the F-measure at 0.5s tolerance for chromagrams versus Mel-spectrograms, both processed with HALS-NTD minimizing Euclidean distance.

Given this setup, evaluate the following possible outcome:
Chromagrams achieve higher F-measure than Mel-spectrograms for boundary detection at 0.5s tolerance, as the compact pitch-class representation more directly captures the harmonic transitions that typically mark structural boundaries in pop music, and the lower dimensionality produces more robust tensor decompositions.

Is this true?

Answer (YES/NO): YES